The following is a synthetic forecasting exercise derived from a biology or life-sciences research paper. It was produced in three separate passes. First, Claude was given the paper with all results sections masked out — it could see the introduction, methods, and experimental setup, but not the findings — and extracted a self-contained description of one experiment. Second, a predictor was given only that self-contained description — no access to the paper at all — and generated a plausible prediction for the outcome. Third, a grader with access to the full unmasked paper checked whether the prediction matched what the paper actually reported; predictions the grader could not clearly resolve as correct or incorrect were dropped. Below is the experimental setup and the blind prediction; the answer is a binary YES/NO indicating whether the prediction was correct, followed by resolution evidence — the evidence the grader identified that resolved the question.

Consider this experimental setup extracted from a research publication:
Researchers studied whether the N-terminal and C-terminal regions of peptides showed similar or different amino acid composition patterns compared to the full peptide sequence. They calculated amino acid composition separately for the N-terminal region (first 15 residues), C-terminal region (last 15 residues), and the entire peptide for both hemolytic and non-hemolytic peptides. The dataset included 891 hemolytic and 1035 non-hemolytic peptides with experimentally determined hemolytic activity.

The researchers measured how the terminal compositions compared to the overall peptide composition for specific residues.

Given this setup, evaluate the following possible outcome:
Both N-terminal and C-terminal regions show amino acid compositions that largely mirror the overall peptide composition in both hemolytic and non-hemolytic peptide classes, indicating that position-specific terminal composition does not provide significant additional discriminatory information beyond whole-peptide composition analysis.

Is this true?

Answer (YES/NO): NO